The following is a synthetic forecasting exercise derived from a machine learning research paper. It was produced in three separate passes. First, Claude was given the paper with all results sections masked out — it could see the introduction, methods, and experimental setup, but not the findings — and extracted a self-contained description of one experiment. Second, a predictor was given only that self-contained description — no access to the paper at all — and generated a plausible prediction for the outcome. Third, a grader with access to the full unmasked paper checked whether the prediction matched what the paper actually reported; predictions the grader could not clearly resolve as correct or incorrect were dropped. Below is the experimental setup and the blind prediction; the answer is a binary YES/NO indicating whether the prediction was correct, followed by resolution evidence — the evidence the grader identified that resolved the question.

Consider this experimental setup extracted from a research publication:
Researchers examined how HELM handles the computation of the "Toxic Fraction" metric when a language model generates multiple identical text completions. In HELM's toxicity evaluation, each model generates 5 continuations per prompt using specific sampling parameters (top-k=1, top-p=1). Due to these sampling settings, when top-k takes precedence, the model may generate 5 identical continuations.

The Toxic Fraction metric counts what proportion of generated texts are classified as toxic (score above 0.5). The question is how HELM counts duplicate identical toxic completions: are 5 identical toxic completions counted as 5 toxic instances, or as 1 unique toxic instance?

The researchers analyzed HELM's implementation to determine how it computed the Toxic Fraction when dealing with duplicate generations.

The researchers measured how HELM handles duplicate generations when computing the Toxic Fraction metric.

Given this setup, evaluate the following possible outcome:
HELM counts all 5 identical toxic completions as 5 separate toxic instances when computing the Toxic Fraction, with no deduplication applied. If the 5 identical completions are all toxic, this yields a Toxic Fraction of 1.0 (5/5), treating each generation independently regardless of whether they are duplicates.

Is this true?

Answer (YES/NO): NO